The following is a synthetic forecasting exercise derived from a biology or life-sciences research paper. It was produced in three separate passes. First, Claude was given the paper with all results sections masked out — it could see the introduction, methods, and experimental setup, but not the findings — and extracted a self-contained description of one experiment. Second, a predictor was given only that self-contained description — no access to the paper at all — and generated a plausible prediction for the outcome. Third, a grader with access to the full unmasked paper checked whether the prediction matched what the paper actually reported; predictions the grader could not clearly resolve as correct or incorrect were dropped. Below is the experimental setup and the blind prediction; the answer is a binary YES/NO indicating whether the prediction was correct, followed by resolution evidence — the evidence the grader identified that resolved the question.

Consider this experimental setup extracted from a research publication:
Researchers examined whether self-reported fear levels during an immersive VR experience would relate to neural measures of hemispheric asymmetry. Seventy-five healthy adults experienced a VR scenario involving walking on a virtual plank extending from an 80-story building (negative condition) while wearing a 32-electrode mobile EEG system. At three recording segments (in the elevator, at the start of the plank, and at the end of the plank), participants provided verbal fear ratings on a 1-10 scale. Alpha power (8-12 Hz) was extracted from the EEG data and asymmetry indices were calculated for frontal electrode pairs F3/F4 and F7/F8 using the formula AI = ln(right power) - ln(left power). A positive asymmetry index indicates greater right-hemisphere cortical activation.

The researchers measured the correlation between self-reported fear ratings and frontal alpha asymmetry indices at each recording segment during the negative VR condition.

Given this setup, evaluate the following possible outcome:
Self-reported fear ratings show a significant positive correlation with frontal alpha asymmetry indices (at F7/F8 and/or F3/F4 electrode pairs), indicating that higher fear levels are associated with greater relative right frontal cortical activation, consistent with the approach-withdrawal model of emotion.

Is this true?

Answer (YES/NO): NO